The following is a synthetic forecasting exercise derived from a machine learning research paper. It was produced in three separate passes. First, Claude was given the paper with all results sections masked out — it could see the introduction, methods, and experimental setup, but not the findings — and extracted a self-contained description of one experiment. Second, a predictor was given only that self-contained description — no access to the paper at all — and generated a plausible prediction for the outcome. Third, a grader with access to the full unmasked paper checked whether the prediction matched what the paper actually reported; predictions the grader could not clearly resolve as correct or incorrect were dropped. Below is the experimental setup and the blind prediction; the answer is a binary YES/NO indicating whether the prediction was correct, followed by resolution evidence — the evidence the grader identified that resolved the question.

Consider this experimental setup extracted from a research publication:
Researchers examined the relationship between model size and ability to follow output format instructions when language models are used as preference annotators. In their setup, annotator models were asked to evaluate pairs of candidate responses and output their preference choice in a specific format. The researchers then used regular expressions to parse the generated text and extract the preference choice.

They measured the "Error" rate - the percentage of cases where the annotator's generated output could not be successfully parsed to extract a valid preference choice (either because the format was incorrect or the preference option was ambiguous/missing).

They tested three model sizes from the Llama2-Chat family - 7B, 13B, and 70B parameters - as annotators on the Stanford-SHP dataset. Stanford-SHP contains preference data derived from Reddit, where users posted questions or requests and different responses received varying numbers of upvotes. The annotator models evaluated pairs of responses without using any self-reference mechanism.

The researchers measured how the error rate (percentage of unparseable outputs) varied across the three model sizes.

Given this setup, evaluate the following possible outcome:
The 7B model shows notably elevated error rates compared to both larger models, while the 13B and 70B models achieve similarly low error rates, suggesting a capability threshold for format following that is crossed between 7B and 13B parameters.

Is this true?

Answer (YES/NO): YES